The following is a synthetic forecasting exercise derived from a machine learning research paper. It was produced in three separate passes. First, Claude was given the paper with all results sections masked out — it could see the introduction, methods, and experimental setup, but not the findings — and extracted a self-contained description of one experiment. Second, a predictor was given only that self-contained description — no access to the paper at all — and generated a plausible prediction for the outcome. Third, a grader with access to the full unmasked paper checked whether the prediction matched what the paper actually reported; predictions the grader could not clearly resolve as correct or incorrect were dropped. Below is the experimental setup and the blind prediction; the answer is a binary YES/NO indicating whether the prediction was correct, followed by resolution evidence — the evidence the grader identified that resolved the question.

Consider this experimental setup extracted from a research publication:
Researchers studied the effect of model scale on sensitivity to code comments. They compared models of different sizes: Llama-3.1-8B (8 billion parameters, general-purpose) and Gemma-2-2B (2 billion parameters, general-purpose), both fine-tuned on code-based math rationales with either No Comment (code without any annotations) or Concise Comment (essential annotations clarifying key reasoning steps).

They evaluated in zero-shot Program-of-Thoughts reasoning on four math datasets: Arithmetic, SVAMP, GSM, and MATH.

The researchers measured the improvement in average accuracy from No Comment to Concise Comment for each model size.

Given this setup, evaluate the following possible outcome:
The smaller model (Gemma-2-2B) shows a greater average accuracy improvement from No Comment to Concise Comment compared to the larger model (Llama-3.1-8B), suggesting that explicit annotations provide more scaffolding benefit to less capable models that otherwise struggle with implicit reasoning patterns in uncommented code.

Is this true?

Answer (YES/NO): NO